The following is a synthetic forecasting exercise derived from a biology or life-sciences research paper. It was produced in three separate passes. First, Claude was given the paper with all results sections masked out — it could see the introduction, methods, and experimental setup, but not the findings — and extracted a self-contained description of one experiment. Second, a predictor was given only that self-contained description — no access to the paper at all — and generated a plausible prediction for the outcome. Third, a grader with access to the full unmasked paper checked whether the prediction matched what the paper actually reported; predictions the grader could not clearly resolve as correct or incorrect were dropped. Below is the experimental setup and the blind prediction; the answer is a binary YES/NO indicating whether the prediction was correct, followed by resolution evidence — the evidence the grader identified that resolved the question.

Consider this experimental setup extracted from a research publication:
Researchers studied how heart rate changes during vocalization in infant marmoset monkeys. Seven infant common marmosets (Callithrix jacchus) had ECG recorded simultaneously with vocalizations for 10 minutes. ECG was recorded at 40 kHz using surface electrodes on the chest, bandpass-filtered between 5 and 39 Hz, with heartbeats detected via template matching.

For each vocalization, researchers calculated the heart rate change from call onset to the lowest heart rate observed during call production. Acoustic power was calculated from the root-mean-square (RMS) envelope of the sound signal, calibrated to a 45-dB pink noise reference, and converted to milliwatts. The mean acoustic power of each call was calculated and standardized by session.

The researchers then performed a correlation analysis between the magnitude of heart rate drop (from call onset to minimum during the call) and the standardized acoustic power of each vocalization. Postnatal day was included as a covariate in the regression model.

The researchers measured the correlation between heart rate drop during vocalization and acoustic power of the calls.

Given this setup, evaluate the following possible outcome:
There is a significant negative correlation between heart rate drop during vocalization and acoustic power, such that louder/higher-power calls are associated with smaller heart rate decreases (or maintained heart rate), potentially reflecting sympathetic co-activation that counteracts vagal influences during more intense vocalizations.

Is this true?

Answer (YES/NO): NO